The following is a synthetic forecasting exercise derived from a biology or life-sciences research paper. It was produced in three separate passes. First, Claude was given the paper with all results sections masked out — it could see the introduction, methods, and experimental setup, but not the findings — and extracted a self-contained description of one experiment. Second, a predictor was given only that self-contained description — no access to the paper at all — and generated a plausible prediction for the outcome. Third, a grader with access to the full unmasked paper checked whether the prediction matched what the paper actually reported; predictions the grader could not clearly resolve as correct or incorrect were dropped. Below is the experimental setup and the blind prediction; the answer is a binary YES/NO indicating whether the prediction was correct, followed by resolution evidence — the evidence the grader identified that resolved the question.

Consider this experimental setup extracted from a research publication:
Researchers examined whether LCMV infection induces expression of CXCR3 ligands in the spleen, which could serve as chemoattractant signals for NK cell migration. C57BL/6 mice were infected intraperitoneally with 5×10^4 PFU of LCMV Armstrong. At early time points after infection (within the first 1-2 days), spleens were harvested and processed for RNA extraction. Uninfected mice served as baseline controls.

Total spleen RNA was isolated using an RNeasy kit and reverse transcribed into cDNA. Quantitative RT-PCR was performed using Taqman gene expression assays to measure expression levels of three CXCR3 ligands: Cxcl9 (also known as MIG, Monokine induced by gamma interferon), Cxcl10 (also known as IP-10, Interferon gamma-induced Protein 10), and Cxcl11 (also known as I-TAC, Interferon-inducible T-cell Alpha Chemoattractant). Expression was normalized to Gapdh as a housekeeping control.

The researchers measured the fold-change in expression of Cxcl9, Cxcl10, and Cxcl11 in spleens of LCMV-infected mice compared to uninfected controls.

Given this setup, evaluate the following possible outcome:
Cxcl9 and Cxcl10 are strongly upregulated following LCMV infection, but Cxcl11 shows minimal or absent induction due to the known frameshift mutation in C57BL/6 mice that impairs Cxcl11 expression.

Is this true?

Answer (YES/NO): NO